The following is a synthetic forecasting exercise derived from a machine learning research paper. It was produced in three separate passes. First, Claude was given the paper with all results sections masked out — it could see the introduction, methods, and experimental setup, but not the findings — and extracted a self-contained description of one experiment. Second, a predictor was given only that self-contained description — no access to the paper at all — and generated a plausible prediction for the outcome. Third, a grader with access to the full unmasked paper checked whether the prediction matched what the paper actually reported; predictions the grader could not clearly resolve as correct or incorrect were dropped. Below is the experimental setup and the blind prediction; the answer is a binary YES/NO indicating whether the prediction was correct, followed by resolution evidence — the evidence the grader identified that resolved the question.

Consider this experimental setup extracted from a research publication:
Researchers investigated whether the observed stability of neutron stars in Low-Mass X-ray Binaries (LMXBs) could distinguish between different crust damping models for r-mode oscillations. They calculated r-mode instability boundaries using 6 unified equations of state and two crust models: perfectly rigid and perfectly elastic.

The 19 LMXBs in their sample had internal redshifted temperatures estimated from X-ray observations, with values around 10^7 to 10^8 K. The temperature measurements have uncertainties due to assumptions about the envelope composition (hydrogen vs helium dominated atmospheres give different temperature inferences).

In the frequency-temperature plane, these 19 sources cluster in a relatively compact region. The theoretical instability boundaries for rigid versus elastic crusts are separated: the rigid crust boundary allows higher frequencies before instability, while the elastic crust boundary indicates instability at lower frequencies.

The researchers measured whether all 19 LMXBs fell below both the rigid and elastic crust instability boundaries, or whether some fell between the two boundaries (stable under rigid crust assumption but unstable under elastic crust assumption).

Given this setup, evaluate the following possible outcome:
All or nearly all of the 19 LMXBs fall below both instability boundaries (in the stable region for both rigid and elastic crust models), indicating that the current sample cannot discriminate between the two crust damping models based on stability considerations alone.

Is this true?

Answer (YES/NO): NO